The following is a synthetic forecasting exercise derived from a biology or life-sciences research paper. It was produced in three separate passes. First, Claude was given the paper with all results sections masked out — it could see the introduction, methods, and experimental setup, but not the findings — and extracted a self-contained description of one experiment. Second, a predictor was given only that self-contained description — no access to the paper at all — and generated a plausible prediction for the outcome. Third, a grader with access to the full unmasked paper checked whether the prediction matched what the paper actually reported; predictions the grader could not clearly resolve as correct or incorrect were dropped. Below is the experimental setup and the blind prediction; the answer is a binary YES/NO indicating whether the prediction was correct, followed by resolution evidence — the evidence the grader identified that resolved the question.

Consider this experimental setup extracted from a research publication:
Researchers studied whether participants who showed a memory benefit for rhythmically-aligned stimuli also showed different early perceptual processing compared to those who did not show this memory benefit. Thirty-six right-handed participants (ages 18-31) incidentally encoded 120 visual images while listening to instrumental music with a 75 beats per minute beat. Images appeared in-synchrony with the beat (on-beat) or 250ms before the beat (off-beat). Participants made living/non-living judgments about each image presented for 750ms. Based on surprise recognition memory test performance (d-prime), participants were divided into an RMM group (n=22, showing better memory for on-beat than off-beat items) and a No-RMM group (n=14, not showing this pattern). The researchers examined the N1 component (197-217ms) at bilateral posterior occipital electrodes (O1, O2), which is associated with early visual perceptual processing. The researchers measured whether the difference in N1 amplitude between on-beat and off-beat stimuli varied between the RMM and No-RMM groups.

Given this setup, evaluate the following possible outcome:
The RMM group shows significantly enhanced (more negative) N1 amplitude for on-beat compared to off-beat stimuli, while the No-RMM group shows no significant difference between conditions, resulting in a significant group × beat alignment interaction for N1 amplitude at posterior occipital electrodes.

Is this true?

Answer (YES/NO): NO